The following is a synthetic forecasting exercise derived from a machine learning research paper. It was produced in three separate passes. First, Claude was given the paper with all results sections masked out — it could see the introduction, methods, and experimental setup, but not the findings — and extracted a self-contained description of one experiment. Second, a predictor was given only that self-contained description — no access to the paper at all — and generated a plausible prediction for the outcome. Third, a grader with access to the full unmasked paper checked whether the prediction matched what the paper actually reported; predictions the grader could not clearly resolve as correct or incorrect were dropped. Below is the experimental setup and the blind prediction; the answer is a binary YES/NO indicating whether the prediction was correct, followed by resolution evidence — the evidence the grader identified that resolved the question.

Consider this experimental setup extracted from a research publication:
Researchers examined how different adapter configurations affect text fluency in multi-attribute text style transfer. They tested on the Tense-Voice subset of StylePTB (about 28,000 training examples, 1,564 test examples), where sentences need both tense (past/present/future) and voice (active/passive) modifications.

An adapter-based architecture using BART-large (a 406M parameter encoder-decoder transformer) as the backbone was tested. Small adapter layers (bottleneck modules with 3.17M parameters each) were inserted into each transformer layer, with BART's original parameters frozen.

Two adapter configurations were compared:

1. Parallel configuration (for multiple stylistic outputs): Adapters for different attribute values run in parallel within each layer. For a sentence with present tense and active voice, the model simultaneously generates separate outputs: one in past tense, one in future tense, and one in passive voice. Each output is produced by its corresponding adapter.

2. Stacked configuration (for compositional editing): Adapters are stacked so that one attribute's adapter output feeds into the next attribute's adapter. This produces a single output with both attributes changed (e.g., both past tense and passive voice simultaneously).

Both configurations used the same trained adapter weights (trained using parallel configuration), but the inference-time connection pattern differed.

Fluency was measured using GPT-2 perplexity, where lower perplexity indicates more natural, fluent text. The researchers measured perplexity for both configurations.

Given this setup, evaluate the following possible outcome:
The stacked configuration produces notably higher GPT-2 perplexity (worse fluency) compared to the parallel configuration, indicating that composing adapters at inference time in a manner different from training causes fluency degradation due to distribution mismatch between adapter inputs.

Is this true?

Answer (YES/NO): NO